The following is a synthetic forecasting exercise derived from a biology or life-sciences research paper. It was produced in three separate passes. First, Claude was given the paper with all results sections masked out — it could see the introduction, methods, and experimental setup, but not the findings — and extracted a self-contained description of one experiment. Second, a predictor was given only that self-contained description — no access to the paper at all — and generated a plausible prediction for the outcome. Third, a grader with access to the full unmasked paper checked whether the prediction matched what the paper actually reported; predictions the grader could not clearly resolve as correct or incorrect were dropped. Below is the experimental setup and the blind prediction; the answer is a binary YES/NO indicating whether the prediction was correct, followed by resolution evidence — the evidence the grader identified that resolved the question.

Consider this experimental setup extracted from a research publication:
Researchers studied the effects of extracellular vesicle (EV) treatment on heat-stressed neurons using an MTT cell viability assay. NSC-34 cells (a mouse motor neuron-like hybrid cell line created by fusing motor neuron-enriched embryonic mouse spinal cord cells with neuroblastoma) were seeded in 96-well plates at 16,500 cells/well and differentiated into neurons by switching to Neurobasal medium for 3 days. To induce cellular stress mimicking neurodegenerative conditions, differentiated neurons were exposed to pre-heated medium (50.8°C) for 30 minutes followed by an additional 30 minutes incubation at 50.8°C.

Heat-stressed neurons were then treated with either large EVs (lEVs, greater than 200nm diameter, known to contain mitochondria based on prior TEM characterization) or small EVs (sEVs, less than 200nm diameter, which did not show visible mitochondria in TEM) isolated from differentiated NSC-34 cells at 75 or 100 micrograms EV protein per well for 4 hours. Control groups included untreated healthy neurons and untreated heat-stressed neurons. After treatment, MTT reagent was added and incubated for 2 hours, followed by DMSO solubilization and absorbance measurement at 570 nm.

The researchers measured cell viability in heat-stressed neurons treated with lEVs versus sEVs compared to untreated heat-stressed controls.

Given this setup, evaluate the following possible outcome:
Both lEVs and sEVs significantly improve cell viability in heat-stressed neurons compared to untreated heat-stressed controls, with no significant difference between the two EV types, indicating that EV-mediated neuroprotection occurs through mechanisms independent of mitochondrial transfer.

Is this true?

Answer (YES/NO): NO